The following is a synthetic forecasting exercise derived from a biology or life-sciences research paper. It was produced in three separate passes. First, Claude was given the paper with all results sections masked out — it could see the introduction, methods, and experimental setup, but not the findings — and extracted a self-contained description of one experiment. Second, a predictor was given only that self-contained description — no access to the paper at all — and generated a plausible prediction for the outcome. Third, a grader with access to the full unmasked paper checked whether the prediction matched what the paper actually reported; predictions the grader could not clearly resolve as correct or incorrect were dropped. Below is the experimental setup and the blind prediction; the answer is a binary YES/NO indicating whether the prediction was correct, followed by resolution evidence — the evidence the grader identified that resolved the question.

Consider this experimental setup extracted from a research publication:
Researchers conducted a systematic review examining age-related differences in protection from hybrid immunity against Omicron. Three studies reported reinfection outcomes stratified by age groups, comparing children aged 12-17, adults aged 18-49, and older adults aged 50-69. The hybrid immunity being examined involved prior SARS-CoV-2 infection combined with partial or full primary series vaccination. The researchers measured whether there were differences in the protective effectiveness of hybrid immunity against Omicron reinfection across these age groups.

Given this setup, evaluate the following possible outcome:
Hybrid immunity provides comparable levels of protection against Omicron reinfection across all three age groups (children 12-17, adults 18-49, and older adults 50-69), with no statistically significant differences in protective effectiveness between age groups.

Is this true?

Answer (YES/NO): NO